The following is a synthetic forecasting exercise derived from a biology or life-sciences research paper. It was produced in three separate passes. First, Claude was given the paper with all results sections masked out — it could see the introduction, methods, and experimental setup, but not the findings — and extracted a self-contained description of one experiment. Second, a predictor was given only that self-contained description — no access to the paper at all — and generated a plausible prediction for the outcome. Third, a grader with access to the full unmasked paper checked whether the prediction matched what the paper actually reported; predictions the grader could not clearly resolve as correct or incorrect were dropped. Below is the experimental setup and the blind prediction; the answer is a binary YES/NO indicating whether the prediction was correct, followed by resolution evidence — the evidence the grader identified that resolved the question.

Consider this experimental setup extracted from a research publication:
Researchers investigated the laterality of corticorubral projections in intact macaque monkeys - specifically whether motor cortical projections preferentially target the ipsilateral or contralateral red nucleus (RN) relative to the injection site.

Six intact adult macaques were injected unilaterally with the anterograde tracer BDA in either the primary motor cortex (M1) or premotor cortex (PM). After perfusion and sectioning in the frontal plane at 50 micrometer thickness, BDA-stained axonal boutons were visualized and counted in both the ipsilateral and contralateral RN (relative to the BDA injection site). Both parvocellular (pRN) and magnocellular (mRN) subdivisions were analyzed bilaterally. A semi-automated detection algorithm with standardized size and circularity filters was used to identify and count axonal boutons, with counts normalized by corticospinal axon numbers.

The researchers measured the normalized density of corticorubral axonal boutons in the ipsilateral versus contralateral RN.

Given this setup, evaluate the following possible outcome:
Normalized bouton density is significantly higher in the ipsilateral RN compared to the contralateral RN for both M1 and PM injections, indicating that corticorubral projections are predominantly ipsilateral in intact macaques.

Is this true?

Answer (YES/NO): YES